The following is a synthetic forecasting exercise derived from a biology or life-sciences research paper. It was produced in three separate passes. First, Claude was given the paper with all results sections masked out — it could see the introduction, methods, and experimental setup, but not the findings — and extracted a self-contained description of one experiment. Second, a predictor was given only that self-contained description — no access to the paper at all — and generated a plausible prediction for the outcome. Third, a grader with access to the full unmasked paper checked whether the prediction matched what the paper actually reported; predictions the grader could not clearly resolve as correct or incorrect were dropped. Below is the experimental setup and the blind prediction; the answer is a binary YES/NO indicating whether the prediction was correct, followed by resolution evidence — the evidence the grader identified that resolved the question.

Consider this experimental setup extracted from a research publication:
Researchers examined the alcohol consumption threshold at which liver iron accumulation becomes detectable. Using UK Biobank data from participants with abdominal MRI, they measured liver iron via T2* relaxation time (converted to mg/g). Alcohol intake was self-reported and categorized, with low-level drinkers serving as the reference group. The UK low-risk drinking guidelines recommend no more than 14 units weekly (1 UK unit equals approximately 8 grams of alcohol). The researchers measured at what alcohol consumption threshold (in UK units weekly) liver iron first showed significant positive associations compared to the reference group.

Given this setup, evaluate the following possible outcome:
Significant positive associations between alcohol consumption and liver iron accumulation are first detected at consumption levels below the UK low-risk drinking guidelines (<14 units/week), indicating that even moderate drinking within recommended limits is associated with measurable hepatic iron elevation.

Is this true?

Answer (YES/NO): YES